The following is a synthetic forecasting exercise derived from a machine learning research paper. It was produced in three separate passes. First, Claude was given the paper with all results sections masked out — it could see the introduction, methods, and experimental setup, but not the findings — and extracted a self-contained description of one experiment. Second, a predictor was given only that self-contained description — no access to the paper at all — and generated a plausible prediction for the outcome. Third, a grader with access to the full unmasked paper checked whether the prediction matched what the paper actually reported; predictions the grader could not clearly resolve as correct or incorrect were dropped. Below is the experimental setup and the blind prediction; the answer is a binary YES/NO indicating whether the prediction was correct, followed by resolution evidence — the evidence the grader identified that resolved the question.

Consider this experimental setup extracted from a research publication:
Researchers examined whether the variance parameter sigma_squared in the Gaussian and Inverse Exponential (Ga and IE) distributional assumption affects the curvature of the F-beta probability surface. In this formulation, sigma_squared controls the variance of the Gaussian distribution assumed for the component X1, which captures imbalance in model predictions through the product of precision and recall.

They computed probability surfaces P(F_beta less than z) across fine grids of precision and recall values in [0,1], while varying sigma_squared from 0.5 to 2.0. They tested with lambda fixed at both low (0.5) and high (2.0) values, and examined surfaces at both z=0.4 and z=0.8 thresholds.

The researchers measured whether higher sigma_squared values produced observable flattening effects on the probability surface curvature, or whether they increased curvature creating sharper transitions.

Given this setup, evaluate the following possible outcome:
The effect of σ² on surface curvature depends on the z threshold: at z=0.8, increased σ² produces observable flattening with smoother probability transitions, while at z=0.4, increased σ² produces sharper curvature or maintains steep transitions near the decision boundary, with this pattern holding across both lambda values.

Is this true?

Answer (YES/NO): NO